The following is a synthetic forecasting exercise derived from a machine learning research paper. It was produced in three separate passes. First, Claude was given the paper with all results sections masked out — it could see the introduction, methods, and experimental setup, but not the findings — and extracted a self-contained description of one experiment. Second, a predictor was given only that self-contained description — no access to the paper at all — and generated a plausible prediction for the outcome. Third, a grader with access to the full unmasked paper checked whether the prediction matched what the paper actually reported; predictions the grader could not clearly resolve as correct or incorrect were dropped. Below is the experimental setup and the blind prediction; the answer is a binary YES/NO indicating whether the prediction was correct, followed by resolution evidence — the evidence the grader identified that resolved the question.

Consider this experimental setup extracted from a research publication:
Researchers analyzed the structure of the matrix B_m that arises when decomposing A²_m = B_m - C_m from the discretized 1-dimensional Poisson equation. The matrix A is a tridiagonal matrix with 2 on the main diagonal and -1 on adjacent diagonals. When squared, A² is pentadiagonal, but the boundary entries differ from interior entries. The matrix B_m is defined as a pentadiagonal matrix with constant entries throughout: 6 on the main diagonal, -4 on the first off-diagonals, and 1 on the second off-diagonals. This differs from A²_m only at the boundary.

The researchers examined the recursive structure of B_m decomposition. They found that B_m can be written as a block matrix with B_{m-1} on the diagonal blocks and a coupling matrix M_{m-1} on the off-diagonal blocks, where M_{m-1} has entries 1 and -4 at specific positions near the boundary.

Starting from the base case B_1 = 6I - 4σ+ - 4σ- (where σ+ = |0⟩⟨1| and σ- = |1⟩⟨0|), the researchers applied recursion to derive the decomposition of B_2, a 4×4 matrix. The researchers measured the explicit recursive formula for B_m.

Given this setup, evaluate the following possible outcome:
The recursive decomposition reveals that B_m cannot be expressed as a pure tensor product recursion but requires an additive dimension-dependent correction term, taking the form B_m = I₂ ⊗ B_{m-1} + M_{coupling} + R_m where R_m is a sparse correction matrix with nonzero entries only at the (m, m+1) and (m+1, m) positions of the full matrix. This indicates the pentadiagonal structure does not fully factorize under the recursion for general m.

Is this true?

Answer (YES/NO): NO